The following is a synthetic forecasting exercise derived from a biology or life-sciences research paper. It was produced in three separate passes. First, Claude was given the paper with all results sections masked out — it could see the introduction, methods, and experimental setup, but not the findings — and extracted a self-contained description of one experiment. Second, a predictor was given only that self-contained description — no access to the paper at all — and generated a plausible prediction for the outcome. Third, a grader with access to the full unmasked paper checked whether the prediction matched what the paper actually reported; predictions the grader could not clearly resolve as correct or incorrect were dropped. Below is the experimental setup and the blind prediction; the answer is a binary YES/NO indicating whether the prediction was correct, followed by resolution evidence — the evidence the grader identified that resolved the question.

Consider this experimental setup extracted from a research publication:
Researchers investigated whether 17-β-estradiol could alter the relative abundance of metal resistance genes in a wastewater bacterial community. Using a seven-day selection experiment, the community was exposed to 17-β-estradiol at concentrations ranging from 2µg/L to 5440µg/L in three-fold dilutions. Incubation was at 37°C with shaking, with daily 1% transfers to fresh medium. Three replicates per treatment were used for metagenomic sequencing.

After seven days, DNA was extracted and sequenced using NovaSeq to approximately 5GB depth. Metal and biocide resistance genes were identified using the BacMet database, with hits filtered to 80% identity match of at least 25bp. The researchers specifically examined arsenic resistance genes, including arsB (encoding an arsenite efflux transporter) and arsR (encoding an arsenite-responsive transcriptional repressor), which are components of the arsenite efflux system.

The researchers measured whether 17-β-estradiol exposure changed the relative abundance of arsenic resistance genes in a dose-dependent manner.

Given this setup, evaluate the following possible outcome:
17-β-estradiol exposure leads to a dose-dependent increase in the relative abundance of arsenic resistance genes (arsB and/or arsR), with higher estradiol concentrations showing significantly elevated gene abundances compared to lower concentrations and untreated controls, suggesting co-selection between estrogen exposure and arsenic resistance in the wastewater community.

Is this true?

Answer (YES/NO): YES